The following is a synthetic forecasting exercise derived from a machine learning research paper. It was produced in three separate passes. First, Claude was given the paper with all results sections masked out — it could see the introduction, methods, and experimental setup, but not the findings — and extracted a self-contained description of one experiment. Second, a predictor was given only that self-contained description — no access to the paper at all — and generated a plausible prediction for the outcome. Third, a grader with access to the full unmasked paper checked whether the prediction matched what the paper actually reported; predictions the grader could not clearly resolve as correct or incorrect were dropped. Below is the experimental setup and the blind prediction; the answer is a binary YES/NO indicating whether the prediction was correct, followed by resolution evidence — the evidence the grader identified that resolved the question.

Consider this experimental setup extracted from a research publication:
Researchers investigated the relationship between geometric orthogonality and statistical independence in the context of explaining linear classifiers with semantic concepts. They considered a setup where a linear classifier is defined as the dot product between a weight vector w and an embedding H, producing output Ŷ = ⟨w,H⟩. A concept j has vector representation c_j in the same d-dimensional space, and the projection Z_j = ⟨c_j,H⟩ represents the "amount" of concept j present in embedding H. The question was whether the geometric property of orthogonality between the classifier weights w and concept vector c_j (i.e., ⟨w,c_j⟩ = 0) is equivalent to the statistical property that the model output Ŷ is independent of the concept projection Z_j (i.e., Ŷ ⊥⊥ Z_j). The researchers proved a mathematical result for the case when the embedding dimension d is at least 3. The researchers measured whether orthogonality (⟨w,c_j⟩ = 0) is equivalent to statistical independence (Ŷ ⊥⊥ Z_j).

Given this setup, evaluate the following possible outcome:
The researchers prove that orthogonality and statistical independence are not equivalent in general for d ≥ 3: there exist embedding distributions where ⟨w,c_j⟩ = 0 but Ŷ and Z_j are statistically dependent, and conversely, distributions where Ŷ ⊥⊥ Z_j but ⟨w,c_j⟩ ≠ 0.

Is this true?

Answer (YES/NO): YES